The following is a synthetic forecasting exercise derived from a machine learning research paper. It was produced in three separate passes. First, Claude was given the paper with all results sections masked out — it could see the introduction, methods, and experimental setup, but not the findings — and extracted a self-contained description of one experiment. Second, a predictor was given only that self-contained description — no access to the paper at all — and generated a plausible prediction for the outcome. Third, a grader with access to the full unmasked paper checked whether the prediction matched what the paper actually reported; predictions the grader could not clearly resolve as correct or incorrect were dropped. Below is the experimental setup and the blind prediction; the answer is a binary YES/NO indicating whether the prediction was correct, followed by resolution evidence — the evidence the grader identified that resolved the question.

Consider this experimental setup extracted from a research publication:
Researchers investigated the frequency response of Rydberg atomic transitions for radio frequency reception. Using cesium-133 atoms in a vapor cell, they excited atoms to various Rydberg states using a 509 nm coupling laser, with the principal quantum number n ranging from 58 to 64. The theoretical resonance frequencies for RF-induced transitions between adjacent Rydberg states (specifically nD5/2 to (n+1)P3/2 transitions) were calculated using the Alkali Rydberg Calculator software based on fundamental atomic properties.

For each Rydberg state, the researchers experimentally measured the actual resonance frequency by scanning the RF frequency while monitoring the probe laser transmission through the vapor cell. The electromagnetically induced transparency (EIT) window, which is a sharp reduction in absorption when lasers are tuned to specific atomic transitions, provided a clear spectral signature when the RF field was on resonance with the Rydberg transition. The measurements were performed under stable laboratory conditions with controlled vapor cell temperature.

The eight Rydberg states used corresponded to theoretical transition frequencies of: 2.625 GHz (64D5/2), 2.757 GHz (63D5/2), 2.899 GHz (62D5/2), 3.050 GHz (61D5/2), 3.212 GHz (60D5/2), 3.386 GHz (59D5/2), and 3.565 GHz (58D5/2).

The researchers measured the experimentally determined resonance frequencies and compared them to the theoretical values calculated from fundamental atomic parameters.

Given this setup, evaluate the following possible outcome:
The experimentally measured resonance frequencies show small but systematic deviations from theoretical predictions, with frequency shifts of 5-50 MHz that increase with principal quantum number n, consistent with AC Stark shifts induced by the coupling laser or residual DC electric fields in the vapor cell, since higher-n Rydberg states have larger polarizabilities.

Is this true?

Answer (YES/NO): NO